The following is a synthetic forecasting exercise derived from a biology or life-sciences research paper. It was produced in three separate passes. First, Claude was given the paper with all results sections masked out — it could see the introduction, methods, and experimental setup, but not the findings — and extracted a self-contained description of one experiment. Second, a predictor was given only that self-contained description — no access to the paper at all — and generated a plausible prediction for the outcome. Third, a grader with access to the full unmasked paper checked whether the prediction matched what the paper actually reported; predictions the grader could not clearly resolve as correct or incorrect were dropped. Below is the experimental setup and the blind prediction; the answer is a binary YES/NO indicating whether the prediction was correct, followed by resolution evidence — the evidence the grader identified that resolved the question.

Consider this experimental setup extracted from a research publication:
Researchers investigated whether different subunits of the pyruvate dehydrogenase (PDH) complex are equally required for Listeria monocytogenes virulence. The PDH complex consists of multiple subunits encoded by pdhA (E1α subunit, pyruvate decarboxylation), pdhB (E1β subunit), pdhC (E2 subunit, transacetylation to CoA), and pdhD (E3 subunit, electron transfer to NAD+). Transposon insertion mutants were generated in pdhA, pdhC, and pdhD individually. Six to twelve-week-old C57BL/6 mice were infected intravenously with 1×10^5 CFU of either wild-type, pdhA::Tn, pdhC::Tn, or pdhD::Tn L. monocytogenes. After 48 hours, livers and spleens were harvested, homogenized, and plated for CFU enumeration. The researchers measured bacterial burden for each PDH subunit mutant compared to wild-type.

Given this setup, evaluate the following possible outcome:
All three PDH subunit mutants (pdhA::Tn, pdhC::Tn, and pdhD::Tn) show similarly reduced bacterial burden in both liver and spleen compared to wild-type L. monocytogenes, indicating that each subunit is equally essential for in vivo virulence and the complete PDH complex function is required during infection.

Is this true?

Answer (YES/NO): YES